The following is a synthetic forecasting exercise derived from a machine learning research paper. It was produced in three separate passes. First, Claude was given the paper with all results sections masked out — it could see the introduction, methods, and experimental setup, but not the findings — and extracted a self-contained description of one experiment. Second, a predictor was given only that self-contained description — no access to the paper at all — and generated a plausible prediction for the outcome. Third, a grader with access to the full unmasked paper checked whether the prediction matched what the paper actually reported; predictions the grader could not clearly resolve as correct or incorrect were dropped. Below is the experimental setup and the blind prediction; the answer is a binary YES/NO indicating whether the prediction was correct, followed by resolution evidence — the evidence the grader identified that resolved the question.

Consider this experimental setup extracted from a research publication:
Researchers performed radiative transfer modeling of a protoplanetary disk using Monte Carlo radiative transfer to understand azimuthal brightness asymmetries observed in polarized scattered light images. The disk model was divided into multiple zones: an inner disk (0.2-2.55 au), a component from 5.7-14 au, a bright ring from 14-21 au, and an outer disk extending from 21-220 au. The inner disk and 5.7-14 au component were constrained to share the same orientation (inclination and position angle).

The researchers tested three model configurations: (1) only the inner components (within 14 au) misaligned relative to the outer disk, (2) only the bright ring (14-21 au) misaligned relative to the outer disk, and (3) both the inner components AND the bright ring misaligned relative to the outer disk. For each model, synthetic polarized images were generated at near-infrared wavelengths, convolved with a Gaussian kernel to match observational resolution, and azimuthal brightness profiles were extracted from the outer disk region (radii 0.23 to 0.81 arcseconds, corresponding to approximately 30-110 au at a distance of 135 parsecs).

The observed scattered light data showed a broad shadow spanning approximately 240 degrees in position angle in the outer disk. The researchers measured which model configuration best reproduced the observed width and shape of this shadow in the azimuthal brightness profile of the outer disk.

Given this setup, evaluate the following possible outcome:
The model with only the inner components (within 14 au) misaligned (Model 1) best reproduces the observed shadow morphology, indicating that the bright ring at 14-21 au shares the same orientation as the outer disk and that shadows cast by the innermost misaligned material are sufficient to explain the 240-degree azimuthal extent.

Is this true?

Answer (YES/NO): NO